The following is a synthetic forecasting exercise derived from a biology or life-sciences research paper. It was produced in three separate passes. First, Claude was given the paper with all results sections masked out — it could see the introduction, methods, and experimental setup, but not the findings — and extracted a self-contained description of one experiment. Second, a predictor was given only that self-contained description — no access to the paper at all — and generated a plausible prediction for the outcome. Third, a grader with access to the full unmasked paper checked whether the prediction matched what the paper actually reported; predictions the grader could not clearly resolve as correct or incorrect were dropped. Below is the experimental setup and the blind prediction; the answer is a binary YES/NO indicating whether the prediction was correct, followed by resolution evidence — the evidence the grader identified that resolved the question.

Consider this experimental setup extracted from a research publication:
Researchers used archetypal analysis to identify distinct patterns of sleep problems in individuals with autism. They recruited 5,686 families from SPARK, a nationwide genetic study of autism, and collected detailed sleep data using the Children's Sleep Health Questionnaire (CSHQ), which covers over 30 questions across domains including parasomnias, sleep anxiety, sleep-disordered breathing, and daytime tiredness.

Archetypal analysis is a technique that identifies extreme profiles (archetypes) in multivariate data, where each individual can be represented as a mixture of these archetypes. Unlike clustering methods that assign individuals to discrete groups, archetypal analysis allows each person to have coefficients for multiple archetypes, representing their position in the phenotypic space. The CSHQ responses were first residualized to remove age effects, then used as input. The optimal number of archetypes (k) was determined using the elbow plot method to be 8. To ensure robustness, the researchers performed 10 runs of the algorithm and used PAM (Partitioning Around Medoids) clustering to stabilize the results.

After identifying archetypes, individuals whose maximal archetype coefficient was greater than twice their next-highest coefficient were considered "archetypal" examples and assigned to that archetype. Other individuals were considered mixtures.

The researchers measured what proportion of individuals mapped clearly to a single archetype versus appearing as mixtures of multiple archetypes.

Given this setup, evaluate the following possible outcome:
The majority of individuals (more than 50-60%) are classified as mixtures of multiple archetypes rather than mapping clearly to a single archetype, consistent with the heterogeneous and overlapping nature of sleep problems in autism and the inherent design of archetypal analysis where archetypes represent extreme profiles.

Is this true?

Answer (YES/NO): YES